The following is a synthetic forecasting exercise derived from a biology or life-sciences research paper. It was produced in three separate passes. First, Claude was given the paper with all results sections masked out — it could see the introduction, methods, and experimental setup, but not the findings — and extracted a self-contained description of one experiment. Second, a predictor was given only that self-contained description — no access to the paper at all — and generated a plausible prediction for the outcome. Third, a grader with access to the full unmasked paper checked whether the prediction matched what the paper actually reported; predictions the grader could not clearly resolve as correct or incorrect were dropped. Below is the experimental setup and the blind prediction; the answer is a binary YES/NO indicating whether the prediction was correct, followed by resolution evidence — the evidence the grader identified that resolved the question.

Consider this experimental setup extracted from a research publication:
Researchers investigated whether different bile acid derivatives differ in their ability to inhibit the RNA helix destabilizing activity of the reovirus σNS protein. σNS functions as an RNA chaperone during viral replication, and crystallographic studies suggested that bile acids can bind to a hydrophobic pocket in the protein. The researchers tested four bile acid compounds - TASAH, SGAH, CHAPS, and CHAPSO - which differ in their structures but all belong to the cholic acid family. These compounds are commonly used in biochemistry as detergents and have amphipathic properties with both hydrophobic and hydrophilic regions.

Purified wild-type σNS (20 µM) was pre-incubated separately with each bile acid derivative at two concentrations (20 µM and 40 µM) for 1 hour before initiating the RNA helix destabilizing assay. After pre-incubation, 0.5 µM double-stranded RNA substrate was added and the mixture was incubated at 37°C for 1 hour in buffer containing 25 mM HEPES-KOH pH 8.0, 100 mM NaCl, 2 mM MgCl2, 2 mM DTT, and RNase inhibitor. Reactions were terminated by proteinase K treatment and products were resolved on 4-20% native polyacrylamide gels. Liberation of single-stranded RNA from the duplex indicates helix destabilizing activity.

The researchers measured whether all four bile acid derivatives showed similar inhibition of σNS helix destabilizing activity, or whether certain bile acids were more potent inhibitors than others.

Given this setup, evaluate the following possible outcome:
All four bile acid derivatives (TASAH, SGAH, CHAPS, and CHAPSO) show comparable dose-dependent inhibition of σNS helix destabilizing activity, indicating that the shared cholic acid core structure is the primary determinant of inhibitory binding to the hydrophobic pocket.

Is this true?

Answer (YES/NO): NO